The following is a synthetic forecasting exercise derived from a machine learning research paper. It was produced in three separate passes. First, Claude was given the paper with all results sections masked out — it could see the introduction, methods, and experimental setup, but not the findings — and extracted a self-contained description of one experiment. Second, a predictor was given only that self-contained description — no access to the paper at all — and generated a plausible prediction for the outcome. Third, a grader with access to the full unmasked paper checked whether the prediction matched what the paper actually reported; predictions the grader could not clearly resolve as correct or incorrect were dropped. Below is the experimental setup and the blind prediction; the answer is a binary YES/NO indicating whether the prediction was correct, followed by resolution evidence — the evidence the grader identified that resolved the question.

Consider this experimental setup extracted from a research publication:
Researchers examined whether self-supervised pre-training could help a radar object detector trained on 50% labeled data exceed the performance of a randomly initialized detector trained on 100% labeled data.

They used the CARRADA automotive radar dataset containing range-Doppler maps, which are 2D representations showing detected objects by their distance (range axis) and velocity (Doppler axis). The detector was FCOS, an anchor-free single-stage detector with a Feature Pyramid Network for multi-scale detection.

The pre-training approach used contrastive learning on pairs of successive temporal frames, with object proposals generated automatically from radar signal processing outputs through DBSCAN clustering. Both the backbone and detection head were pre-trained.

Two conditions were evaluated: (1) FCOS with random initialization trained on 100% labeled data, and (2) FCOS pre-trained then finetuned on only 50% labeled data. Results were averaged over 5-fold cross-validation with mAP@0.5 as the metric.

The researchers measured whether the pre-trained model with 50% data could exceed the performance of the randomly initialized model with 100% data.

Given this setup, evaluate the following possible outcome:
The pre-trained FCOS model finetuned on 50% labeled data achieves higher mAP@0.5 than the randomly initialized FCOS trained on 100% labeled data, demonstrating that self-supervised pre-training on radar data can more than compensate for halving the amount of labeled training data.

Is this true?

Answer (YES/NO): YES